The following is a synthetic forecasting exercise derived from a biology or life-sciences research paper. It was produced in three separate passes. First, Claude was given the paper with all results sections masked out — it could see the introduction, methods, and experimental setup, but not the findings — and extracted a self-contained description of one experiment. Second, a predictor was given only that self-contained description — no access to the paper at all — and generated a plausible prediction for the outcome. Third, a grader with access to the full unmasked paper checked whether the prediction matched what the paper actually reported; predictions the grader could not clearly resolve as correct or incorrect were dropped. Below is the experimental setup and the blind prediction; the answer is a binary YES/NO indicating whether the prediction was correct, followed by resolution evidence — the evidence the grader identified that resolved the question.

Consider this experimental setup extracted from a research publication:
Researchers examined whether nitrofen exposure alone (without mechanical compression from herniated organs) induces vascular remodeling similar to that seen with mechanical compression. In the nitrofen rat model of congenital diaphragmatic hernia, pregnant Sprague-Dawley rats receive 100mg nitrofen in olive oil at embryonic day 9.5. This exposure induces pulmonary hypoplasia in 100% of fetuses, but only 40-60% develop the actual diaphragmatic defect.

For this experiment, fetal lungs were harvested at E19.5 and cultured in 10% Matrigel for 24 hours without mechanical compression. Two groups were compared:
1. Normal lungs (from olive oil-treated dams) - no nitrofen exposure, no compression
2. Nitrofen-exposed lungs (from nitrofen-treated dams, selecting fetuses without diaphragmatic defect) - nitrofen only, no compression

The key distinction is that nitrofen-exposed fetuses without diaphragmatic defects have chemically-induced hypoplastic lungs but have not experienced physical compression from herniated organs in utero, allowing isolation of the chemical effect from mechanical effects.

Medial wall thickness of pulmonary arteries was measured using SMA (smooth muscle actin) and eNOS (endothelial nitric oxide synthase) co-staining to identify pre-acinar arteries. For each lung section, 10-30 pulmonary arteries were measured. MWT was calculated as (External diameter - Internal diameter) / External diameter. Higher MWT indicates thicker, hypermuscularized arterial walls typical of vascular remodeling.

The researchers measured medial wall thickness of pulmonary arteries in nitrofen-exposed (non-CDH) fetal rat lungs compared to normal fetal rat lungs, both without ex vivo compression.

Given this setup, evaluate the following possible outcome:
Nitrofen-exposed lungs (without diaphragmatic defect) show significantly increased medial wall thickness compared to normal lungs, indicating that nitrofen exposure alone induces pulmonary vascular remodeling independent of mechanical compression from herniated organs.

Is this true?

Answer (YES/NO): NO